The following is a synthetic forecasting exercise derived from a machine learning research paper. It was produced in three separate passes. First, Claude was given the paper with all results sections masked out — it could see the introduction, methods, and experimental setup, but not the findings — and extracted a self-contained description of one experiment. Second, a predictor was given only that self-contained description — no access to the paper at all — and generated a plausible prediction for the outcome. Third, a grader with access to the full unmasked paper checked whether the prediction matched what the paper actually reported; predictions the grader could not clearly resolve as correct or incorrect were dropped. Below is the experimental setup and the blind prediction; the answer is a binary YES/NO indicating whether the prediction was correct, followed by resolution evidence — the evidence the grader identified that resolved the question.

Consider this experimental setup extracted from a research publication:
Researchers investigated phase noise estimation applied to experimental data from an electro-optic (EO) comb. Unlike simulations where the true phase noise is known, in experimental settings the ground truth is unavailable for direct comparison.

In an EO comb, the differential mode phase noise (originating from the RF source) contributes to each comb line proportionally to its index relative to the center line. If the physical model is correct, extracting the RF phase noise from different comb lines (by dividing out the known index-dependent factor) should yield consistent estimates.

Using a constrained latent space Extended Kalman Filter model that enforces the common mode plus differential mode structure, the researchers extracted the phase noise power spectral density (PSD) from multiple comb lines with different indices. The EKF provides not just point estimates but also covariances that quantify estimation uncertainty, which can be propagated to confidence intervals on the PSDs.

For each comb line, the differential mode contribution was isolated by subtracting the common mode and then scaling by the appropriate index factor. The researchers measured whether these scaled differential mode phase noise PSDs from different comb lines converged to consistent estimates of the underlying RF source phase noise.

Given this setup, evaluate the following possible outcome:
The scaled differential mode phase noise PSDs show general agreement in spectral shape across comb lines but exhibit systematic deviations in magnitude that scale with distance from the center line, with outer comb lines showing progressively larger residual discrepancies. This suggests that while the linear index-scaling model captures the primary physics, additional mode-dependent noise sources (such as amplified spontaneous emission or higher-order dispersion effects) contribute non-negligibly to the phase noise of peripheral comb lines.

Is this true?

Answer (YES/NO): NO